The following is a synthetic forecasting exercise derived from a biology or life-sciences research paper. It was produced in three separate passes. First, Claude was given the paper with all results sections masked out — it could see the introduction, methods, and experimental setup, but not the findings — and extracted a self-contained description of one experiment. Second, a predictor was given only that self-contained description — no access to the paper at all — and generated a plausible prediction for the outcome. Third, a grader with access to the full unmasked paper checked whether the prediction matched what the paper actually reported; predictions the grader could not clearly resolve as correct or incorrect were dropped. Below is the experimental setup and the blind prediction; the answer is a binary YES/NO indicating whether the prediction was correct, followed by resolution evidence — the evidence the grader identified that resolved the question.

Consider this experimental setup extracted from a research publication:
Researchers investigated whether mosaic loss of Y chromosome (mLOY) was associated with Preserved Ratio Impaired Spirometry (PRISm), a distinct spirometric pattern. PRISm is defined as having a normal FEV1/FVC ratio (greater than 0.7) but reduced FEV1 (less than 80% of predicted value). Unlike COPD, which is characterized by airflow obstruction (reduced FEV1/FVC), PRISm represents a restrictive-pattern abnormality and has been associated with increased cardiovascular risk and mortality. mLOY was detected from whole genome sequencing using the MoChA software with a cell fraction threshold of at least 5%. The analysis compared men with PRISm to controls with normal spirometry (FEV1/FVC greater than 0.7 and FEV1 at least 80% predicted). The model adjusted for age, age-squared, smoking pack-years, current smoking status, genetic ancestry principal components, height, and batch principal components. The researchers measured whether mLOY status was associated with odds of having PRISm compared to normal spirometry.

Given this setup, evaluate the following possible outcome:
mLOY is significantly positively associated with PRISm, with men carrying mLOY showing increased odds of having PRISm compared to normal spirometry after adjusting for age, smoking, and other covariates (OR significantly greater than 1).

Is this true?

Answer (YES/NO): YES